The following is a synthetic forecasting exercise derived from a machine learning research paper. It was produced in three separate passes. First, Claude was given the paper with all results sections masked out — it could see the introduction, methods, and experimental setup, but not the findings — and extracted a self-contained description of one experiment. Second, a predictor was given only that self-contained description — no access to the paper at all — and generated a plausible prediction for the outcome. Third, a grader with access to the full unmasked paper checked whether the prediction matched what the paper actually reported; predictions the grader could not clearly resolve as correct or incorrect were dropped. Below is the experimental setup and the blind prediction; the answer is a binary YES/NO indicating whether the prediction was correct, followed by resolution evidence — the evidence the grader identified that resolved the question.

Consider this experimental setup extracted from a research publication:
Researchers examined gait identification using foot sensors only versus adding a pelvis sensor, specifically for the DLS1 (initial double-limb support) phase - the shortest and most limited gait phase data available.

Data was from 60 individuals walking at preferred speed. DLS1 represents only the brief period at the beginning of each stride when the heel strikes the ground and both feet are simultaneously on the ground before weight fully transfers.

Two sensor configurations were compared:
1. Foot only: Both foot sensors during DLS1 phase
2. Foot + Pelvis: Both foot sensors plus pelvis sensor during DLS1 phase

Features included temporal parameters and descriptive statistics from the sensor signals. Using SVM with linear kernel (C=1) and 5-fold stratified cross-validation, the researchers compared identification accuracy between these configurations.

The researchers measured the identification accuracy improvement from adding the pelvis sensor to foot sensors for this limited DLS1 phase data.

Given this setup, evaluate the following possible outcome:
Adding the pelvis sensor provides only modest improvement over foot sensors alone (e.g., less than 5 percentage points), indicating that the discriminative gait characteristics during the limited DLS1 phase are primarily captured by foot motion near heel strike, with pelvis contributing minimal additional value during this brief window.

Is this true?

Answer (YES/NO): NO